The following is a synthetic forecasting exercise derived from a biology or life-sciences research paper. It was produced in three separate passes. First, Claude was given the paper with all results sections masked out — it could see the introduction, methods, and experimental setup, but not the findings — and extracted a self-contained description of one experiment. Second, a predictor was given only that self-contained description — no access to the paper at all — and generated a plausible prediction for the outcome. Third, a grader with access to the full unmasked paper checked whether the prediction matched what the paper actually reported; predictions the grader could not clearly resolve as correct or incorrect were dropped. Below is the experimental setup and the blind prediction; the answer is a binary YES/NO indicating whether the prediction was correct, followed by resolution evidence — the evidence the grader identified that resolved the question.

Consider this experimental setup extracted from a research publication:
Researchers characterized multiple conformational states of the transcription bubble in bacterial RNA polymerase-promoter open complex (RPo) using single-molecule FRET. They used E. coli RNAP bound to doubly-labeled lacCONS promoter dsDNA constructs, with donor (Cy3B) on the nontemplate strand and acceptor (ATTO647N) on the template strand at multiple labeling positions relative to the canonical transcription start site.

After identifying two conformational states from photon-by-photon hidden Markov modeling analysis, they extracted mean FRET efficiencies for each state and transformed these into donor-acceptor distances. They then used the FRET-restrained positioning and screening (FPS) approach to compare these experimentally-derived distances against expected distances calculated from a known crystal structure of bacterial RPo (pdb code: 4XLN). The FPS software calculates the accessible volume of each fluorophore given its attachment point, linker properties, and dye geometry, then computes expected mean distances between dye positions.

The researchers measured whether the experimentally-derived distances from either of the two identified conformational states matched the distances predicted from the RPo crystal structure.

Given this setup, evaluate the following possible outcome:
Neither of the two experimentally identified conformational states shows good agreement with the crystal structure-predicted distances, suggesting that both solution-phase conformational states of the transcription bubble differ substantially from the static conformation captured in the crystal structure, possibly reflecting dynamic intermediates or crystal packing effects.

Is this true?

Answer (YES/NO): NO